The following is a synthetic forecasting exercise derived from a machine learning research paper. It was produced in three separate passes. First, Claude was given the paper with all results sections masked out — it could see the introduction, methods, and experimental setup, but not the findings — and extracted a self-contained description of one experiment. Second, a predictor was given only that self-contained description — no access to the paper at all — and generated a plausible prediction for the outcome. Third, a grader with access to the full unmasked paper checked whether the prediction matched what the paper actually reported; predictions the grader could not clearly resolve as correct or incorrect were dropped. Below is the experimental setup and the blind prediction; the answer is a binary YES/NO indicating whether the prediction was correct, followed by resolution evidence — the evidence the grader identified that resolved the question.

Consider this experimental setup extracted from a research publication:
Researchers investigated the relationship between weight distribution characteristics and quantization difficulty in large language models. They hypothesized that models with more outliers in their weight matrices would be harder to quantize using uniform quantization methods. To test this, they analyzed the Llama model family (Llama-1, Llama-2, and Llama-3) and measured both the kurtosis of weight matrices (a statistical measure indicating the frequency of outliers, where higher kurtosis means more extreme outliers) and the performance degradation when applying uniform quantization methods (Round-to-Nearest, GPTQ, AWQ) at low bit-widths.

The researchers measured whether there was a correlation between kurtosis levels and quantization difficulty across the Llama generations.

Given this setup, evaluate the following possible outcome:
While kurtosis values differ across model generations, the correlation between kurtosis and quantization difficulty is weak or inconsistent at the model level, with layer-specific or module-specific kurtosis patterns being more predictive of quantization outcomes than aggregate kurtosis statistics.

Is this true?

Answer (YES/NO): NO